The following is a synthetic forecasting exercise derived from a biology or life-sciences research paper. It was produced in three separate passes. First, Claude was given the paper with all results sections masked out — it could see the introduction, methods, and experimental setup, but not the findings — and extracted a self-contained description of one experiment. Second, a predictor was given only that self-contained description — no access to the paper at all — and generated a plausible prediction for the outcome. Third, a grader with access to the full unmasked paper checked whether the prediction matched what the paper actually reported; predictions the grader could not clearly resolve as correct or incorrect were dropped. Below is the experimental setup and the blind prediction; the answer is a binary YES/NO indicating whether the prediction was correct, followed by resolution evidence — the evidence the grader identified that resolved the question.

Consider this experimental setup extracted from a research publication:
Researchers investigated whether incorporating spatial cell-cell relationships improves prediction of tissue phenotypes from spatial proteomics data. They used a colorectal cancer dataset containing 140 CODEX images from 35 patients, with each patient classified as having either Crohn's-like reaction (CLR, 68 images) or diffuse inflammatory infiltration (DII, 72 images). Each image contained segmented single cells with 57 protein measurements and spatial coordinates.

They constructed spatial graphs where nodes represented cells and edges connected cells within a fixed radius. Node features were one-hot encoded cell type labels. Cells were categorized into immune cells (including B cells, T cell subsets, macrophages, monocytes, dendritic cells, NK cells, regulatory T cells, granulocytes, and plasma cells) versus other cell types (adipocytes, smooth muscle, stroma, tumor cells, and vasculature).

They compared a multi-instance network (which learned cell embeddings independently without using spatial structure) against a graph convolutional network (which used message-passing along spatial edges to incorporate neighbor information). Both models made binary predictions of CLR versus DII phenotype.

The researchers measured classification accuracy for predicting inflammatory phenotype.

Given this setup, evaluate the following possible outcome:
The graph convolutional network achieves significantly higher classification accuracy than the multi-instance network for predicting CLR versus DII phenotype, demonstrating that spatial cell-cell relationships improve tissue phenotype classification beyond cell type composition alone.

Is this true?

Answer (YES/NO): YES